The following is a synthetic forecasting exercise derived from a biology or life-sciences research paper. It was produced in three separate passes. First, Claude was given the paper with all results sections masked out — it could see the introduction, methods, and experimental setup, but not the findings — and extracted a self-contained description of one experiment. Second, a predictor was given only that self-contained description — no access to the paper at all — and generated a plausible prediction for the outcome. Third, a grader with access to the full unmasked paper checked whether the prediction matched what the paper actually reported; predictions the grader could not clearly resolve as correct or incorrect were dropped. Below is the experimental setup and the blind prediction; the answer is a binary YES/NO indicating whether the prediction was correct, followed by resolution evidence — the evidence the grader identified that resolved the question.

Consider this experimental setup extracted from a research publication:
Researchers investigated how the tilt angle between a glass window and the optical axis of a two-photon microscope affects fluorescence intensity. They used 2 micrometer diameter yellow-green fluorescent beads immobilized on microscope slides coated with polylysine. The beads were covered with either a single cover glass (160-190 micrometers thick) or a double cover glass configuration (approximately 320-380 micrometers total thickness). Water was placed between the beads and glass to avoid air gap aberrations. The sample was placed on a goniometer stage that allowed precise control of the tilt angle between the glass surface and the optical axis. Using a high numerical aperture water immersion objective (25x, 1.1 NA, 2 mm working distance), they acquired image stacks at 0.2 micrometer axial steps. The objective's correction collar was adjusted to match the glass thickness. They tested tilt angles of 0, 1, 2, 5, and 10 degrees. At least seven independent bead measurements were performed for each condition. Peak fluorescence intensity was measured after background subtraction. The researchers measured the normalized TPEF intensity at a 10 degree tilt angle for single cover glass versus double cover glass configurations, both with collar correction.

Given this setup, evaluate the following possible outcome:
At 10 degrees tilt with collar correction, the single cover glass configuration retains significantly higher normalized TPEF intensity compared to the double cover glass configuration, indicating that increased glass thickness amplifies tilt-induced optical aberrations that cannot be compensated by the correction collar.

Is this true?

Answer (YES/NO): YES